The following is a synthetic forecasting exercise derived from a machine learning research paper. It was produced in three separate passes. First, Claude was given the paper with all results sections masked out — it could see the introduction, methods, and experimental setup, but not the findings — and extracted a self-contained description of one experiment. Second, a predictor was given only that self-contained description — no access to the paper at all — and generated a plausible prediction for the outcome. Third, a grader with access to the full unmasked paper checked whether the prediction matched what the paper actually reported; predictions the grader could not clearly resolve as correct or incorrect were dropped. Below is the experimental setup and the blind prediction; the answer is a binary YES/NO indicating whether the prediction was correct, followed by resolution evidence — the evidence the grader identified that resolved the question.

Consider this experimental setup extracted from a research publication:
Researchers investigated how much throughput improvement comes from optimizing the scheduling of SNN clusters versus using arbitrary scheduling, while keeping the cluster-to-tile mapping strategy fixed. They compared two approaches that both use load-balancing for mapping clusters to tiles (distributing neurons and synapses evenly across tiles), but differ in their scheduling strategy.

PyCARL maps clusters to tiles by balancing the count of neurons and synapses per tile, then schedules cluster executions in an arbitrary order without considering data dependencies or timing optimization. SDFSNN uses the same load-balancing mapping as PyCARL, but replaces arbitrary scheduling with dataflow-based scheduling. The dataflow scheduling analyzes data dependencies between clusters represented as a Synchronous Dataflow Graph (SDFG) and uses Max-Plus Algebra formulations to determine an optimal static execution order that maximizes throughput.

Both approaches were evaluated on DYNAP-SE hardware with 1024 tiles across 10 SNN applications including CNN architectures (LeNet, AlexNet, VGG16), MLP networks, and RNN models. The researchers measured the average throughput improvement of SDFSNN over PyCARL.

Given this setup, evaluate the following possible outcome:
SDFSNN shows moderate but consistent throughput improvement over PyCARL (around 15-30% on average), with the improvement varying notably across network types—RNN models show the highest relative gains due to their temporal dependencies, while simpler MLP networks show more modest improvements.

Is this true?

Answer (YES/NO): NO